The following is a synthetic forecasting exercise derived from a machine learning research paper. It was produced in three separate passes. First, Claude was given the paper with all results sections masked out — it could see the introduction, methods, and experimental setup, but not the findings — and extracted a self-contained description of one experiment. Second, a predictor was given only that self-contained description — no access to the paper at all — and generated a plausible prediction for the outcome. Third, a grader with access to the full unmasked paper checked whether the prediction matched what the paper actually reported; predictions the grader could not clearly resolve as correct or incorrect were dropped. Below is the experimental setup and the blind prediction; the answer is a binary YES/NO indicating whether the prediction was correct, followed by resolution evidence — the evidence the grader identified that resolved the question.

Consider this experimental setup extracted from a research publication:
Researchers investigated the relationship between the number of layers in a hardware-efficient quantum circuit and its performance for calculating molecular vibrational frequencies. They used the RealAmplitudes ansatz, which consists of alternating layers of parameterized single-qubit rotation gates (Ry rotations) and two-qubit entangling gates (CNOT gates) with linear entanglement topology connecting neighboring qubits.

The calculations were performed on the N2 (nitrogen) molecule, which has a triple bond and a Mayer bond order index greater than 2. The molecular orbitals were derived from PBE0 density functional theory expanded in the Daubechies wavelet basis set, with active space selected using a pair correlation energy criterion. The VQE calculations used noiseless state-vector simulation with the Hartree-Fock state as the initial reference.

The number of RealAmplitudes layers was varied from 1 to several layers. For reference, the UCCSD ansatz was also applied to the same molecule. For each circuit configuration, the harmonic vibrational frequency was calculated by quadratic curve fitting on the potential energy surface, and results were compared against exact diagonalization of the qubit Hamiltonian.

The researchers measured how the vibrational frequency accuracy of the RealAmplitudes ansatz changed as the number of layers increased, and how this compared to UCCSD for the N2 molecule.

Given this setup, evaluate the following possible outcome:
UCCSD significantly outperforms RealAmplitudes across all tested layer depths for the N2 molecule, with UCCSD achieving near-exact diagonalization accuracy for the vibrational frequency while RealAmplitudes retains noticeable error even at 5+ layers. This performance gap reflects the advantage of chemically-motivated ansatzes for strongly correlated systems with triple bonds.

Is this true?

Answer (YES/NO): NO